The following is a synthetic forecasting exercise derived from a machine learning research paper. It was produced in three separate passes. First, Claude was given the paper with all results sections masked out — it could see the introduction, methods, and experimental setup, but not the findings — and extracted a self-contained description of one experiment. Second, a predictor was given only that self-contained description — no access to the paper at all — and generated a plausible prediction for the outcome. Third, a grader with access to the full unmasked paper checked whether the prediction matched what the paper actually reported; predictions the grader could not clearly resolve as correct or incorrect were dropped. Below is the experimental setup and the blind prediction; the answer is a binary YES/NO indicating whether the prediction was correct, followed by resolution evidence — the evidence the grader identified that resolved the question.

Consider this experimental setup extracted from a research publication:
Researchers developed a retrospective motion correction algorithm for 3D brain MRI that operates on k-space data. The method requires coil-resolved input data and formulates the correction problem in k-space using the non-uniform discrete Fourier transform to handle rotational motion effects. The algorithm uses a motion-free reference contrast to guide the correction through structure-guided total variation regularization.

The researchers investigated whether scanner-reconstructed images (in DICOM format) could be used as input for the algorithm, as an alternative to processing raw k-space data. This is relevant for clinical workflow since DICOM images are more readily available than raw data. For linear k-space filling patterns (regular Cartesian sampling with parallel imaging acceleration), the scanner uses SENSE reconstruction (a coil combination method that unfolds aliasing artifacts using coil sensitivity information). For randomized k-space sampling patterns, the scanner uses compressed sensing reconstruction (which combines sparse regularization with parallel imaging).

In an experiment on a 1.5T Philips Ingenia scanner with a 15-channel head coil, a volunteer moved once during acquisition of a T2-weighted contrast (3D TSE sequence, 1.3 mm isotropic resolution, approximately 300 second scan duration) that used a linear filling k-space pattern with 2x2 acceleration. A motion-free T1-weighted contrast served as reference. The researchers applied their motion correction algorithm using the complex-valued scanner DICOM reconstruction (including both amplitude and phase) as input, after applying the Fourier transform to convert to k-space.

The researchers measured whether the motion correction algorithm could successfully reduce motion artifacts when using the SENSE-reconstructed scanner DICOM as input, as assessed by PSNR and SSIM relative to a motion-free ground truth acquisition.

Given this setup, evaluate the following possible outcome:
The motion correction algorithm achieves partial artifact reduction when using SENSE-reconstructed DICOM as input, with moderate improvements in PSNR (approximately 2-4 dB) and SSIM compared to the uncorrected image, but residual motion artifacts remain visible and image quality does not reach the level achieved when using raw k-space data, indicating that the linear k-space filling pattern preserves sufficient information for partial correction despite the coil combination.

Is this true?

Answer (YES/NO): NO